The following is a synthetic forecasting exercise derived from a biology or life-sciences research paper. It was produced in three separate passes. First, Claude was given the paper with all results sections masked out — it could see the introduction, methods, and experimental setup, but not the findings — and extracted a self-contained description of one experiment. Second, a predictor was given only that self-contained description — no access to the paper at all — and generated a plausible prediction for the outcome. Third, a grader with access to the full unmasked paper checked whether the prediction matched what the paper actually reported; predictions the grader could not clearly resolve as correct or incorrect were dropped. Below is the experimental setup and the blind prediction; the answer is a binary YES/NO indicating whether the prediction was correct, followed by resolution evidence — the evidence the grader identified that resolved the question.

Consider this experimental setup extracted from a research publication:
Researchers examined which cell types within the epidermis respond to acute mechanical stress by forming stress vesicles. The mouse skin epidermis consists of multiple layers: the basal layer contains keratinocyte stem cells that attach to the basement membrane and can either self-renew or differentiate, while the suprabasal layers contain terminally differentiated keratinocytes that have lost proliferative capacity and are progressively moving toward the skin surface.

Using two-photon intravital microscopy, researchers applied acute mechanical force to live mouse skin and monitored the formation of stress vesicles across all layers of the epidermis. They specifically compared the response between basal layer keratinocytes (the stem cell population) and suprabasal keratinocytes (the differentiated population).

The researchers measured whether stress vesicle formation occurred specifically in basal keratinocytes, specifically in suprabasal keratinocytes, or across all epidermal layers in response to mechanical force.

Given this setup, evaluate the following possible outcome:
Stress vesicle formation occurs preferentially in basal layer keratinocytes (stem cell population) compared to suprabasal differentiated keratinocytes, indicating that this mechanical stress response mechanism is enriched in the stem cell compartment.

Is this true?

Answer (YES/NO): YES